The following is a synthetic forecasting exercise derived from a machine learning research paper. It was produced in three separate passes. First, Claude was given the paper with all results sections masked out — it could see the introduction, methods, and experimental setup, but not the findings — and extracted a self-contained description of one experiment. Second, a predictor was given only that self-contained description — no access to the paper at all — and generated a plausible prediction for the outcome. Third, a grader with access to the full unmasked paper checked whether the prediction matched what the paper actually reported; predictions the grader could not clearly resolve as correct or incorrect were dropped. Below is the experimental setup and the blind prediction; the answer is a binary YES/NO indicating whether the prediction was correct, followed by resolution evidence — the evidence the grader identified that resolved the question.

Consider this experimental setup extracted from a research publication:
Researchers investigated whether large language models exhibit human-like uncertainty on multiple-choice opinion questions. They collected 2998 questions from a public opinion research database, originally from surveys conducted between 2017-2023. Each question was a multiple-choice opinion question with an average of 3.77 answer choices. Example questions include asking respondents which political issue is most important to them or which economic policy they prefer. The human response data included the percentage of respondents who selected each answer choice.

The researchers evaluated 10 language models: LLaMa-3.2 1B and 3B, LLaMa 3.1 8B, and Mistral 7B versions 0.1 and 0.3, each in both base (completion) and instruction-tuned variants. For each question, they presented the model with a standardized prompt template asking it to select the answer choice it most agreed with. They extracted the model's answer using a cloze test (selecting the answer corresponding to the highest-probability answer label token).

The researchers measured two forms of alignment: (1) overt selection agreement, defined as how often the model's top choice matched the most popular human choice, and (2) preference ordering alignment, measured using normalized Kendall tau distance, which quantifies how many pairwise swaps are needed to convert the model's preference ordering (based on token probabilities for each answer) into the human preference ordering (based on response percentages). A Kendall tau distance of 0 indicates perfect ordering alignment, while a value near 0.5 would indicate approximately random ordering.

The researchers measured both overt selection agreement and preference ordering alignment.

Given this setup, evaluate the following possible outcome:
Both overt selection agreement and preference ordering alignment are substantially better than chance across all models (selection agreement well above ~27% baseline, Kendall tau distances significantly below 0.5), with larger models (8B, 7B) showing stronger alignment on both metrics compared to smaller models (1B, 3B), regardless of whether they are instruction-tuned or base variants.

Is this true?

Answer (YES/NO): NO